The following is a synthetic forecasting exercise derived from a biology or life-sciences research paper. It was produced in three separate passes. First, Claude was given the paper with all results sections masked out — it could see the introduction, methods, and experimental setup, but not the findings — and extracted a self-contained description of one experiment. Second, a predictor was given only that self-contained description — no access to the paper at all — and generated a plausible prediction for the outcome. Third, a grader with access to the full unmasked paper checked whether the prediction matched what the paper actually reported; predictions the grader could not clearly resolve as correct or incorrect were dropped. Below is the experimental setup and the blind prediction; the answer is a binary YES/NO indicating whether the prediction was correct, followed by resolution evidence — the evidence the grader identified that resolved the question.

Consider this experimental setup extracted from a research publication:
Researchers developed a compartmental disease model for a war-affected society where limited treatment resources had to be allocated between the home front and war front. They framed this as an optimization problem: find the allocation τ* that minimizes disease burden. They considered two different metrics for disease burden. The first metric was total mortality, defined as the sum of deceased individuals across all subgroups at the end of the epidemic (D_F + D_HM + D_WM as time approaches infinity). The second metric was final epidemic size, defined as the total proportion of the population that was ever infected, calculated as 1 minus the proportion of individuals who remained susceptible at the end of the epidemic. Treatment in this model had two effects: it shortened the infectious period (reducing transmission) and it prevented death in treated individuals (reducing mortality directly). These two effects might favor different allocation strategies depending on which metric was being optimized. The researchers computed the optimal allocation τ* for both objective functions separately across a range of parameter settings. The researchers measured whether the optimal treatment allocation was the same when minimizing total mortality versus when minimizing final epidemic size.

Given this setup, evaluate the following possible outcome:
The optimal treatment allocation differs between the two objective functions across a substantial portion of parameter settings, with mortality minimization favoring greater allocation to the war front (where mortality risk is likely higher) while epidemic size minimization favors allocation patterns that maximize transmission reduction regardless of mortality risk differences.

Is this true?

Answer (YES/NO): YES